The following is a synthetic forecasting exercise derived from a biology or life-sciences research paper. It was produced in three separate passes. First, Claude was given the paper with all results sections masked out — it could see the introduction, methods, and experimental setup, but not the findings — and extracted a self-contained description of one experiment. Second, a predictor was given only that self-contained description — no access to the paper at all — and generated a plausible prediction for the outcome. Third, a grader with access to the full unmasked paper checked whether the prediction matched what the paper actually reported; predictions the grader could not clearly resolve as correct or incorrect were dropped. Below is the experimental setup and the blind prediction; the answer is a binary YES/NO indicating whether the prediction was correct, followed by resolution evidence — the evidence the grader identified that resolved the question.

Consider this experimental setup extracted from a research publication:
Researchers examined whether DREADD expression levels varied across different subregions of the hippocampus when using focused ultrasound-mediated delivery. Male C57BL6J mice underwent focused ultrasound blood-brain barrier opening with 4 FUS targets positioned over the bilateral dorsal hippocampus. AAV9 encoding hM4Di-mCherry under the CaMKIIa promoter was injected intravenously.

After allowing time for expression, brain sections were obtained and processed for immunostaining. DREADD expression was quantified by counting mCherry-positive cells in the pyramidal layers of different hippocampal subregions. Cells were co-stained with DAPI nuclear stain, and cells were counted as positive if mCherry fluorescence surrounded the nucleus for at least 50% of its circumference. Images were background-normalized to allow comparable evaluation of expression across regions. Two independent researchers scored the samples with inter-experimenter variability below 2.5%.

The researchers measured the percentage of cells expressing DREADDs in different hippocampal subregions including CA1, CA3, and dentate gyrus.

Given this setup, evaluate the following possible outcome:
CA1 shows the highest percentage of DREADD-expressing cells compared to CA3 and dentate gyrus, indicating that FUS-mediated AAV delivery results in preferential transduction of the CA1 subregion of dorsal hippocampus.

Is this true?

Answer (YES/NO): NO